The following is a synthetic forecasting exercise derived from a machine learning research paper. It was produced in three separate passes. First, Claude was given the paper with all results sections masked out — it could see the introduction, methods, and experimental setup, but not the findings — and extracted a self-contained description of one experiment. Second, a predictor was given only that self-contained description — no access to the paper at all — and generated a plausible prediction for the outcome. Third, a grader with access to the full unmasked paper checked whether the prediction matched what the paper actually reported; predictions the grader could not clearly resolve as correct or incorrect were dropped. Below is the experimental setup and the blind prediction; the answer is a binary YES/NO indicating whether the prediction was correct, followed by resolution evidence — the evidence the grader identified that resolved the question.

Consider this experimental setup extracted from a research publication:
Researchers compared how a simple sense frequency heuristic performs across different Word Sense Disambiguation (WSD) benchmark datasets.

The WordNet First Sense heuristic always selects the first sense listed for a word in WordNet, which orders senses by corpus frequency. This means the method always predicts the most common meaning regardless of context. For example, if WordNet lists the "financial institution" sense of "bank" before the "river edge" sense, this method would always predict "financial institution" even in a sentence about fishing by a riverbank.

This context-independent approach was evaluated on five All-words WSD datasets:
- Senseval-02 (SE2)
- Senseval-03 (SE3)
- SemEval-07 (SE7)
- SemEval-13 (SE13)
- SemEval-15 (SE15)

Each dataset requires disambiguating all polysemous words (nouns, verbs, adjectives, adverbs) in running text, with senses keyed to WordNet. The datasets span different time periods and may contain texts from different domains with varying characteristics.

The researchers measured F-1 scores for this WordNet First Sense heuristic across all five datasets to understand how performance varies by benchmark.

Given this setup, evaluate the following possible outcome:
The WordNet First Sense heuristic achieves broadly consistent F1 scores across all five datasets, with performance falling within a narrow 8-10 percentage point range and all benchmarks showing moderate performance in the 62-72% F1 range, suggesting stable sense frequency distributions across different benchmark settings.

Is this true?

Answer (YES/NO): NO